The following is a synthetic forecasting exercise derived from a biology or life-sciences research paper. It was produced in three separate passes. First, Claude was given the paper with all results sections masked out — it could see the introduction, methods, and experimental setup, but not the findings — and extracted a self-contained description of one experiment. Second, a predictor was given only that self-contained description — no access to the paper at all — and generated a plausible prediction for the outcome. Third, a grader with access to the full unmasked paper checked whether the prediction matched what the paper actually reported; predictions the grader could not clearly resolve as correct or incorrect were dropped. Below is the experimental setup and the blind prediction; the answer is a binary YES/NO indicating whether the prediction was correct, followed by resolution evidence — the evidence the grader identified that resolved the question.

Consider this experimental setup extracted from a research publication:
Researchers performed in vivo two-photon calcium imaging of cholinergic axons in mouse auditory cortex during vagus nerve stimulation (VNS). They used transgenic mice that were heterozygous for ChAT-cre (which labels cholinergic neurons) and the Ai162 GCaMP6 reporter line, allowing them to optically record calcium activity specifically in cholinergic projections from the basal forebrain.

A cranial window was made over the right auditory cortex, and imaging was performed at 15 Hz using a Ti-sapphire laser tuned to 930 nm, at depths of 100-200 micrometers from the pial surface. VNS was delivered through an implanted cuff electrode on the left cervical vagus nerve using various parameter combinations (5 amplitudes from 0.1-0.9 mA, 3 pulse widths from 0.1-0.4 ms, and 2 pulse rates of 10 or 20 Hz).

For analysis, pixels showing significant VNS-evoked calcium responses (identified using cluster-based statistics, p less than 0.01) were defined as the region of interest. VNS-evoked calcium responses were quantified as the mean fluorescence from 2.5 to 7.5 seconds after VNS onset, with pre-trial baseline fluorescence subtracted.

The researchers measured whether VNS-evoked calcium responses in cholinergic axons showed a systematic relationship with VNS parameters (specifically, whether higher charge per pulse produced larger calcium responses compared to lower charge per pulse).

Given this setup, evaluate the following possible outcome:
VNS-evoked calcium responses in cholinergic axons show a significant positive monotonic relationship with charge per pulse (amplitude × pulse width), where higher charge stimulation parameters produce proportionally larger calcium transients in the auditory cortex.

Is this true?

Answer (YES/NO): NO